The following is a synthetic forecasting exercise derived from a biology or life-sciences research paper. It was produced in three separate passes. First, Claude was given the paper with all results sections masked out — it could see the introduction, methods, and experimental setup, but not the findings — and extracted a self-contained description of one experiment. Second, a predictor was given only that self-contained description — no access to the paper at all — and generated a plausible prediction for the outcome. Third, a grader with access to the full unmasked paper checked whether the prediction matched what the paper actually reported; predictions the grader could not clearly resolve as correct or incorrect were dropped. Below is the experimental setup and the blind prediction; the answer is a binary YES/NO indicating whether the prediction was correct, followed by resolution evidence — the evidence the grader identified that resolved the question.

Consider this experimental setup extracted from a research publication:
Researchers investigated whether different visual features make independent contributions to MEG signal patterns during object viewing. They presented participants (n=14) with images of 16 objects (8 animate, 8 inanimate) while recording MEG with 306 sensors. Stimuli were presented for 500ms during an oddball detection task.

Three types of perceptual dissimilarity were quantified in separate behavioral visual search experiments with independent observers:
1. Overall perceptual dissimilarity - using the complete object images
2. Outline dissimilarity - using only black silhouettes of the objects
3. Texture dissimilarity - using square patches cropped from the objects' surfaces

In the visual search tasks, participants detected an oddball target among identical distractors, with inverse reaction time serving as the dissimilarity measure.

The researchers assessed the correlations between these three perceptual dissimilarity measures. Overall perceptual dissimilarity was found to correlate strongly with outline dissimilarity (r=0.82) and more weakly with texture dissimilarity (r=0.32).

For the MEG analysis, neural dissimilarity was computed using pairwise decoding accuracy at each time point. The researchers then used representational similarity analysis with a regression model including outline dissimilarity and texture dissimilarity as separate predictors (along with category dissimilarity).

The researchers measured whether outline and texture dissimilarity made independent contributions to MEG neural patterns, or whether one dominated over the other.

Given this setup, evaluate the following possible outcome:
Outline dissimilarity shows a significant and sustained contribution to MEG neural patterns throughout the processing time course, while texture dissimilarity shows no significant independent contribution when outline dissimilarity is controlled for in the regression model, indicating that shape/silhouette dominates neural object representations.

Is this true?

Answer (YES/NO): NO